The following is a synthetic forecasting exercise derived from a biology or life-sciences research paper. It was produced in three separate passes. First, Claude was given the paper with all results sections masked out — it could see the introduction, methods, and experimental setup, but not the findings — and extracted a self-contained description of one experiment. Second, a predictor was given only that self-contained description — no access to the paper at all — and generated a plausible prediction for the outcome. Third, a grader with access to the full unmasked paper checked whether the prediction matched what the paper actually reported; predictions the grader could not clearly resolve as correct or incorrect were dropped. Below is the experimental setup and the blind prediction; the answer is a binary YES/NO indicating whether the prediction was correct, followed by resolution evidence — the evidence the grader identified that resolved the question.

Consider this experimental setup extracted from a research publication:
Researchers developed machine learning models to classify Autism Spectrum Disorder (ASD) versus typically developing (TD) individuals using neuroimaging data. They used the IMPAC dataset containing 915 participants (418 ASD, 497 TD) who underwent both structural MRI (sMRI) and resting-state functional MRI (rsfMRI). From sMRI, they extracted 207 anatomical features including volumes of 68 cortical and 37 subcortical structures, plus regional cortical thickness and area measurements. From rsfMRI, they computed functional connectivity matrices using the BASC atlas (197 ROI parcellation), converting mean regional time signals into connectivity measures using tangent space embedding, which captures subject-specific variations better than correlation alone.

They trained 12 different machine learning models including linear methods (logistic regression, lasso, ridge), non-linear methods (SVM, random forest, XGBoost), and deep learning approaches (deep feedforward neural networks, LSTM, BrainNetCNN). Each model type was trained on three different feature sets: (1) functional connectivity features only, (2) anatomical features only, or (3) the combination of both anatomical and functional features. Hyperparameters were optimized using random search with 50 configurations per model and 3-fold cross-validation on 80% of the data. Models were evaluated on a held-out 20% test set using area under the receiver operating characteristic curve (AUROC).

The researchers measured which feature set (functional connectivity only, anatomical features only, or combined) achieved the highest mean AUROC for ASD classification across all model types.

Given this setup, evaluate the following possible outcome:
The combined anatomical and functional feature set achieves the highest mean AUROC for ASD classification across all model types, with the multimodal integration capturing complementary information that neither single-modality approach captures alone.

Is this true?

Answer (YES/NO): YES